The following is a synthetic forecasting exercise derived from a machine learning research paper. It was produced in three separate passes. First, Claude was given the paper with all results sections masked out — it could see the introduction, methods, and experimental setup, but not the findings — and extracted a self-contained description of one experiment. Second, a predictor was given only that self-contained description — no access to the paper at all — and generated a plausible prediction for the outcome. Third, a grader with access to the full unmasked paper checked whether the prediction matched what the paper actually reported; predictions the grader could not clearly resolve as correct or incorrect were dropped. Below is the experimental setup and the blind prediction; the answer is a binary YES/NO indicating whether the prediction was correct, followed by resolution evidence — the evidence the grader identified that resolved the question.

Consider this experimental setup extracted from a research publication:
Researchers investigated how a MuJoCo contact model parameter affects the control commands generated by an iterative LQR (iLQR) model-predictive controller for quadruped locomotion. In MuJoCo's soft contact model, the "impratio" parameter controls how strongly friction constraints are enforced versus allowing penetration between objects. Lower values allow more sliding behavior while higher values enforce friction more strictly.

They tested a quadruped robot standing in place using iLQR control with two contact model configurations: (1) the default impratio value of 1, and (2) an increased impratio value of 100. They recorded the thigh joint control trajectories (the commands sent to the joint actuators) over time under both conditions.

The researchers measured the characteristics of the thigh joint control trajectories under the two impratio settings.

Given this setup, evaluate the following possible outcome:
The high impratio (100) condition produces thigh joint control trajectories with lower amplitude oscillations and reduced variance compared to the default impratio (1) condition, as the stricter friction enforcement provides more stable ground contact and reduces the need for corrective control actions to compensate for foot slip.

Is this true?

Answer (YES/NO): YES